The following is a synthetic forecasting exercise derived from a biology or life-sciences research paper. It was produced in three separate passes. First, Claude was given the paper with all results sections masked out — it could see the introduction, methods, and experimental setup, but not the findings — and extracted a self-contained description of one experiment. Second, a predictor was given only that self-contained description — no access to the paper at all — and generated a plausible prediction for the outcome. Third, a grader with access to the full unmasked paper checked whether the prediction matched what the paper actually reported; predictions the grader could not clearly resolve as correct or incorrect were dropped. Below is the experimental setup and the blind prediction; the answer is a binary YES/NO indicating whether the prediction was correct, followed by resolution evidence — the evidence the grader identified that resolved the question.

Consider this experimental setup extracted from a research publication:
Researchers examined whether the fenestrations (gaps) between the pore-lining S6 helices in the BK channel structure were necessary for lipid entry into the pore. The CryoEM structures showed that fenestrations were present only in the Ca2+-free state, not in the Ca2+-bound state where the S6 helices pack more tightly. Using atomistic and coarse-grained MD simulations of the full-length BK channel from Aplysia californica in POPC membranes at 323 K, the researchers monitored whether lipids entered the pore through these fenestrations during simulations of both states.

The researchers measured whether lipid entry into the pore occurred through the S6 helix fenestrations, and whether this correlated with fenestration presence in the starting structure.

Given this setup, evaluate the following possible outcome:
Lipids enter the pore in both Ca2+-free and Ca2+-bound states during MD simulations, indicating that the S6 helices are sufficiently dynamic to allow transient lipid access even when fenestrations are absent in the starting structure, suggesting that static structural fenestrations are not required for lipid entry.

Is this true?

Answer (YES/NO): YES